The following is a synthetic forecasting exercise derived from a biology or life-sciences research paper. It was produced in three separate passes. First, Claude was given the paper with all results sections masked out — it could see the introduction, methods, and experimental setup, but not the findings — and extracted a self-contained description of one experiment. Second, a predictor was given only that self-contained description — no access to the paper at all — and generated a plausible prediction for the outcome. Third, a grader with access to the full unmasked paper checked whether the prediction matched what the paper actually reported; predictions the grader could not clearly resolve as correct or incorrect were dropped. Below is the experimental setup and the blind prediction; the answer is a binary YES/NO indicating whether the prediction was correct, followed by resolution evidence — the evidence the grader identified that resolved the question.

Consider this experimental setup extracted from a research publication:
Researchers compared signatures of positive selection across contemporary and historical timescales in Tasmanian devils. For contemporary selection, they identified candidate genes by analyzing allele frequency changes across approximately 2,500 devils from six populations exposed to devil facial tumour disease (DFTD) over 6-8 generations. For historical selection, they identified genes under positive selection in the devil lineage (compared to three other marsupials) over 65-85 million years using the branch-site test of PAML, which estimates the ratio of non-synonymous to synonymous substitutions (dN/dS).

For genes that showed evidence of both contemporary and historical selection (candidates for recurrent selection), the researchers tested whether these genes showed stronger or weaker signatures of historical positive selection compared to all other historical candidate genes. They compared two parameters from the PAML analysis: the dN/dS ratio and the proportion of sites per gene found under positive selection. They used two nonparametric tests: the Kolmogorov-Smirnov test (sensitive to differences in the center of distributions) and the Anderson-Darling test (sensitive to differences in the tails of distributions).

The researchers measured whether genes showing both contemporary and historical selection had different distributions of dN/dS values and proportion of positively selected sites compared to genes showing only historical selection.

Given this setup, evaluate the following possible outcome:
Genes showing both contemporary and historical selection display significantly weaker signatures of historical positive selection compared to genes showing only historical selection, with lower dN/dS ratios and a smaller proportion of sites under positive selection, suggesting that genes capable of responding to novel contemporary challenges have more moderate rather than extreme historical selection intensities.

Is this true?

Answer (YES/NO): NO